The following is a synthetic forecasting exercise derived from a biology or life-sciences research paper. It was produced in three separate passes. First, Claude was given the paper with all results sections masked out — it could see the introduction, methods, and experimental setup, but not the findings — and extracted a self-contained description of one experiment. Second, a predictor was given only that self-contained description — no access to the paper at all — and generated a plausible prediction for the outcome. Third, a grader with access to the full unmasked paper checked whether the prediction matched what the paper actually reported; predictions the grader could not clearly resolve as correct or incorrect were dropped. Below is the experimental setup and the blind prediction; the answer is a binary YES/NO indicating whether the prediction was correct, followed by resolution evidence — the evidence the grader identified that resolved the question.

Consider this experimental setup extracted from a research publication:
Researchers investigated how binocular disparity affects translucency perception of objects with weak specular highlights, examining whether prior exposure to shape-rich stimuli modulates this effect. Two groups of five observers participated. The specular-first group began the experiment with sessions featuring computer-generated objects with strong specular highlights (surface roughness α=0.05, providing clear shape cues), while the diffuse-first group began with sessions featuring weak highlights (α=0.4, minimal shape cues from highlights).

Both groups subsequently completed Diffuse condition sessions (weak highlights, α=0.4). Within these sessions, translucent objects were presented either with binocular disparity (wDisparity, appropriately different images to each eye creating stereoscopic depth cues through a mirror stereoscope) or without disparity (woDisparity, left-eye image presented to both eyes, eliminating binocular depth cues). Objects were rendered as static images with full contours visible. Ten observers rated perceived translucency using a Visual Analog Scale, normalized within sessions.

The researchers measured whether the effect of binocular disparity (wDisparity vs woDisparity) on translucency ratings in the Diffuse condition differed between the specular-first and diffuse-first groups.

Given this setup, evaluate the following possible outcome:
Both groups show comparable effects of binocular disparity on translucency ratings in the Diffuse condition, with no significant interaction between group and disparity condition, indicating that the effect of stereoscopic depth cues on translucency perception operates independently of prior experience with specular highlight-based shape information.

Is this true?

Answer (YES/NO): NO